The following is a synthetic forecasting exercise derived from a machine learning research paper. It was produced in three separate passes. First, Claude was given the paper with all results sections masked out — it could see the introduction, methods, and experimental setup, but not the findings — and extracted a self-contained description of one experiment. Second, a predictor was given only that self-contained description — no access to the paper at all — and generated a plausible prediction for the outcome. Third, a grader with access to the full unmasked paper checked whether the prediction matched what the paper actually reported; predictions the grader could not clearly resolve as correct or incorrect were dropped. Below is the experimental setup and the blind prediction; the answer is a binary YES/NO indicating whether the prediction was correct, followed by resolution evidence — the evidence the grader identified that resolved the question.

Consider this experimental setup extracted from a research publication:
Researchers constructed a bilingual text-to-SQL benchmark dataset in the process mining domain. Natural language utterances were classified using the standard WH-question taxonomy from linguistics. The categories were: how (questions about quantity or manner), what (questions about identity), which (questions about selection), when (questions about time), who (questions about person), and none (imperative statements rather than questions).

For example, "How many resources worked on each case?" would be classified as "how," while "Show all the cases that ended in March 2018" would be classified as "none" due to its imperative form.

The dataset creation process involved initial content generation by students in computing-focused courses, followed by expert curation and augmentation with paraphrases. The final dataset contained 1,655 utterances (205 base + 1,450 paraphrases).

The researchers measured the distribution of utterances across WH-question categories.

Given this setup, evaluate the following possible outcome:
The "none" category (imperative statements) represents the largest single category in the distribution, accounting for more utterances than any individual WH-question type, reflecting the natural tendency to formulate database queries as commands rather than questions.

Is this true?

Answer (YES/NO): YES